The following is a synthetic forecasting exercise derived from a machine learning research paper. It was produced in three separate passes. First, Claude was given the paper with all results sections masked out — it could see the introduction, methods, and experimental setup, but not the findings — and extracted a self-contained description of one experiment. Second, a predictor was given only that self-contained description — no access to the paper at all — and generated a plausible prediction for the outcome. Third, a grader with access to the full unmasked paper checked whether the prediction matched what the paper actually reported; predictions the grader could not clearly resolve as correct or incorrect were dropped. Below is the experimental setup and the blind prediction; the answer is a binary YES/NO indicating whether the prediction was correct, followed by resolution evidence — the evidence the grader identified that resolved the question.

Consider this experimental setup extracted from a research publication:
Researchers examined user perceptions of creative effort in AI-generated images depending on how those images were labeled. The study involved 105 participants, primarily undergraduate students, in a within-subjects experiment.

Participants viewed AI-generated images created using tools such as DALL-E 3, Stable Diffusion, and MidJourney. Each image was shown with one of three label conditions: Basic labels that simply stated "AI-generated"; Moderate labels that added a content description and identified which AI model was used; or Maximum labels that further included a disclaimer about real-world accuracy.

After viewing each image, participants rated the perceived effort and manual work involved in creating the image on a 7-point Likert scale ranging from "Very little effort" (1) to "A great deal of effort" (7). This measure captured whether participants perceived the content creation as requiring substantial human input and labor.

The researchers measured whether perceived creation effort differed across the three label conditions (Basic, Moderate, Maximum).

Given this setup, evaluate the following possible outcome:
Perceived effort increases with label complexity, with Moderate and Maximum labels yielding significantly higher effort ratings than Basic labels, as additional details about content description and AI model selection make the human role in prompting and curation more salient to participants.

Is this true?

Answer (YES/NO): NO